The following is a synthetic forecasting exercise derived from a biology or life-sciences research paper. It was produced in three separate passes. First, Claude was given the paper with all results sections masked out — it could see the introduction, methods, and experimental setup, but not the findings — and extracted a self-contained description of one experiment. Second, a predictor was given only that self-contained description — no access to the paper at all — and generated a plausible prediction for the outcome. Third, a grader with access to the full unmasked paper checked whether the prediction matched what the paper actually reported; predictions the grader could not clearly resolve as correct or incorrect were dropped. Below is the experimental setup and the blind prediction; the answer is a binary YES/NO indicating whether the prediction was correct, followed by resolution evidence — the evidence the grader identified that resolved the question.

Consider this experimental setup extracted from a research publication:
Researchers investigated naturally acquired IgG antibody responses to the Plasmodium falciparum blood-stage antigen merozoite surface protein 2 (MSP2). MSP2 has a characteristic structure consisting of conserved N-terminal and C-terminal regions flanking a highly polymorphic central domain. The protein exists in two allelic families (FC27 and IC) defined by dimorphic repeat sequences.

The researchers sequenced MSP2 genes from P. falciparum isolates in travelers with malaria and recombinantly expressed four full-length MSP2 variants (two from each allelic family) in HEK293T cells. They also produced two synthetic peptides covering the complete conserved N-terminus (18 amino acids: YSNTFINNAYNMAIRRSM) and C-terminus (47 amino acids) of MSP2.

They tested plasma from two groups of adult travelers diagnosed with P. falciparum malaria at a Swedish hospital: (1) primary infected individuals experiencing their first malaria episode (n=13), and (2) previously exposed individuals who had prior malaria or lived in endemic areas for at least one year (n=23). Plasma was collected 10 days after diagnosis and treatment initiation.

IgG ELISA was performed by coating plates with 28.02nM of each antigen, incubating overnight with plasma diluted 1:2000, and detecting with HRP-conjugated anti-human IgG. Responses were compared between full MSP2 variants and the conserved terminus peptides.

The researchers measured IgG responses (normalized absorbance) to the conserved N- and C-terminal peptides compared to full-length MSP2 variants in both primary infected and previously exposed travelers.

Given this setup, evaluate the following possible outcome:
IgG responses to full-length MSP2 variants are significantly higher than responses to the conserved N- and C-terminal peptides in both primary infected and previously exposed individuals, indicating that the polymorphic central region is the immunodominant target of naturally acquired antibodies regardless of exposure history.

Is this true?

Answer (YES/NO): YES